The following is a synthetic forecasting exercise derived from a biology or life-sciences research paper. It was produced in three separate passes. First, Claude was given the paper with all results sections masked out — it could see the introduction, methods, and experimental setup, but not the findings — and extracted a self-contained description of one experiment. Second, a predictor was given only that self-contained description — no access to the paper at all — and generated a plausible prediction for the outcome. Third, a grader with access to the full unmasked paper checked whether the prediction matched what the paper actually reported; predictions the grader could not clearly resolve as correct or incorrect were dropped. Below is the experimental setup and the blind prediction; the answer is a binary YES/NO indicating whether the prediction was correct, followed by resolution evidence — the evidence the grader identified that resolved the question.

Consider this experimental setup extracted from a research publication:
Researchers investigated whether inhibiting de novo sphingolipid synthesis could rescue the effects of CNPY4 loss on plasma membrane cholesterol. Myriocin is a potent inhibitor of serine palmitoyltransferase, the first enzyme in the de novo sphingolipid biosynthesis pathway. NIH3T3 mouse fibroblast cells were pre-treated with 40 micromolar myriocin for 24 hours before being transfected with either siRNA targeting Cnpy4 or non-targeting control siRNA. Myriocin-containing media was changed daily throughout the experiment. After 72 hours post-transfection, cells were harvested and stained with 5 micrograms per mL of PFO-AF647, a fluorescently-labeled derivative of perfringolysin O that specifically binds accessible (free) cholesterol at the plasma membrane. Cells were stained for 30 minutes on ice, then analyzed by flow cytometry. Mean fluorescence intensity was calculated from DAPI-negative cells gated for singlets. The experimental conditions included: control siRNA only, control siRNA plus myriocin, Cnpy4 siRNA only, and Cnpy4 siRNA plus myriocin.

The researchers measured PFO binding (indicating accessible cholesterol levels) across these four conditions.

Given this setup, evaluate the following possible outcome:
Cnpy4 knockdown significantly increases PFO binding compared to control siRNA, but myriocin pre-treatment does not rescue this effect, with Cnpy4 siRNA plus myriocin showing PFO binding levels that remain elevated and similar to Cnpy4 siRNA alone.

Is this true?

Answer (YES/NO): NO